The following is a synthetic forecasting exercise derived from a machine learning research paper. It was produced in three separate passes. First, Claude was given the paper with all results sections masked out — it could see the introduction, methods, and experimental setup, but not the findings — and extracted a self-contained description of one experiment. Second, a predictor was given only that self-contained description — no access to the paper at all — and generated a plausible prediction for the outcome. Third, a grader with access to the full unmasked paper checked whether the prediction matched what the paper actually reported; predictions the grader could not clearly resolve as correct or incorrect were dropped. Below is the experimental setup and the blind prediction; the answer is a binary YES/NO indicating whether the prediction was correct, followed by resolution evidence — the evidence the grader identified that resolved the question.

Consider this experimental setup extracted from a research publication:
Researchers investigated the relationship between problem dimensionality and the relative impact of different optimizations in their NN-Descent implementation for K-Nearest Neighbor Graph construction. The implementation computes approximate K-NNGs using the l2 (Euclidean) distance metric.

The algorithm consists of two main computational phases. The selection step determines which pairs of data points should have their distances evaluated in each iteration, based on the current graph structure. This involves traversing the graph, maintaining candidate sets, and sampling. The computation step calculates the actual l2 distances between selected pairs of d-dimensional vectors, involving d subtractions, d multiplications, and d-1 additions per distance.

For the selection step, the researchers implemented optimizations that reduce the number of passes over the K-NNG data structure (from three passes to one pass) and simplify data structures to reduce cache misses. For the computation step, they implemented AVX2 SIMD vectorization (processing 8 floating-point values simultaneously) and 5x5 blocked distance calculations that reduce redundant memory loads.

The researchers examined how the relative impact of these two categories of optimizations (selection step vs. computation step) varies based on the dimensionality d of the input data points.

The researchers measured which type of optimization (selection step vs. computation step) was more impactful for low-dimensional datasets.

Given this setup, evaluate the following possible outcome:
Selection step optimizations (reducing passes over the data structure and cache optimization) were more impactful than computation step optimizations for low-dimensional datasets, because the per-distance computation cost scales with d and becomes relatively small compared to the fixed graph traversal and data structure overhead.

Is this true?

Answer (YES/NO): YES